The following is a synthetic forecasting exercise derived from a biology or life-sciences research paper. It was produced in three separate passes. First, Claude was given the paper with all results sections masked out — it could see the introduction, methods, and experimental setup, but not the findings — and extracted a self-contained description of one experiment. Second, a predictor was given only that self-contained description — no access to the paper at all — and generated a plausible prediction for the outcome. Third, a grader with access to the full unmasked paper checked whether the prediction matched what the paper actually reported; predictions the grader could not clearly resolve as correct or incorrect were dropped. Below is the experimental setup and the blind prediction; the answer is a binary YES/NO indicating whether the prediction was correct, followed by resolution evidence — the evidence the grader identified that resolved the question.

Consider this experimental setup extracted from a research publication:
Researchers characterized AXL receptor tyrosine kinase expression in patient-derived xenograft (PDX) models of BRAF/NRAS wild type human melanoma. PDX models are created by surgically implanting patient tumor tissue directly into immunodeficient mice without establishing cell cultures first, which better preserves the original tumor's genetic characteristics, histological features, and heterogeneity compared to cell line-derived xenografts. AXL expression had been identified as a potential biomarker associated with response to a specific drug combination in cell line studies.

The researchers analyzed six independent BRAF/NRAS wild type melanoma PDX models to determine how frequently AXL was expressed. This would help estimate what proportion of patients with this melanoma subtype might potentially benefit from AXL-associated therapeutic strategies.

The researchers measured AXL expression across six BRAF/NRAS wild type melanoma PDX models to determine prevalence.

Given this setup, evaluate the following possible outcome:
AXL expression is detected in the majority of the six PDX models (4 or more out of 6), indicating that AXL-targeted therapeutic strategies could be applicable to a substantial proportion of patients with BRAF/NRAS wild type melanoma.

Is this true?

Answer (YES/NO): YES